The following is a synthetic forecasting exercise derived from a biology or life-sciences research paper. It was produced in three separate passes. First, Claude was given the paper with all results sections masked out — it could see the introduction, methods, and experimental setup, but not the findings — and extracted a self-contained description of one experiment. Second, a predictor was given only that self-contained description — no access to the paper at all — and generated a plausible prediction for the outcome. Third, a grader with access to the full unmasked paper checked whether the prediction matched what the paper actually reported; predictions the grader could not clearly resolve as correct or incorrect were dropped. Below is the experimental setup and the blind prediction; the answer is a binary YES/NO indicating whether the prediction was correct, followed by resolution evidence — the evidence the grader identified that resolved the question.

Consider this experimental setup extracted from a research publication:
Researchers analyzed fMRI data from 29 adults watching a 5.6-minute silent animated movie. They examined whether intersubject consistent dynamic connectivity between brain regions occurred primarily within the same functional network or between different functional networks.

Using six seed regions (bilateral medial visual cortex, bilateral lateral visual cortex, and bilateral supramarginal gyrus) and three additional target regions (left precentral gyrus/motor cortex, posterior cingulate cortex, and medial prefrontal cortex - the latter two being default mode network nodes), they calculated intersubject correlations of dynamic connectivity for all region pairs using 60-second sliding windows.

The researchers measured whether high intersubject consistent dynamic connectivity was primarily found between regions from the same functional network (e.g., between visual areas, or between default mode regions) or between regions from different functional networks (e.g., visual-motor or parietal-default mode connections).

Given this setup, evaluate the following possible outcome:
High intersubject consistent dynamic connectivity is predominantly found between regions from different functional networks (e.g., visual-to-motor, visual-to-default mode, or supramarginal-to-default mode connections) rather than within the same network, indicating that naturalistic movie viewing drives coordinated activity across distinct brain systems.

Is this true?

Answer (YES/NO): YES